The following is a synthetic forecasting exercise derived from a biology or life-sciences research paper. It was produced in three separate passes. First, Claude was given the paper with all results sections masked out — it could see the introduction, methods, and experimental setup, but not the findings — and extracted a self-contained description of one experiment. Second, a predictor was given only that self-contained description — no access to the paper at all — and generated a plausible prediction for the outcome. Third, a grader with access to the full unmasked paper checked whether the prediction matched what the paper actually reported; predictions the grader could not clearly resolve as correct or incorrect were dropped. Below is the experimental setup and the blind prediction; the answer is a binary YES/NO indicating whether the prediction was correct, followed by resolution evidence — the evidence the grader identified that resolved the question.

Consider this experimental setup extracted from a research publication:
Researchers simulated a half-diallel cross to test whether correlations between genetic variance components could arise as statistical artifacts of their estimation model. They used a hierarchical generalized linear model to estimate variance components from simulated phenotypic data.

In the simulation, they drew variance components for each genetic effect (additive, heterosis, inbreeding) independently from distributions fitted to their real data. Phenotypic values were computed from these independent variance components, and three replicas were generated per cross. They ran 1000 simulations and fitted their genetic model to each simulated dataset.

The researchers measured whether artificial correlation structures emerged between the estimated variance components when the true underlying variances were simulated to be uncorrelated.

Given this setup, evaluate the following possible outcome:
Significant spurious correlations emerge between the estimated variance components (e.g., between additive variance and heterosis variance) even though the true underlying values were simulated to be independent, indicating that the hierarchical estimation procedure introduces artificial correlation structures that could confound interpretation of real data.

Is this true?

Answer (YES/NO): NO